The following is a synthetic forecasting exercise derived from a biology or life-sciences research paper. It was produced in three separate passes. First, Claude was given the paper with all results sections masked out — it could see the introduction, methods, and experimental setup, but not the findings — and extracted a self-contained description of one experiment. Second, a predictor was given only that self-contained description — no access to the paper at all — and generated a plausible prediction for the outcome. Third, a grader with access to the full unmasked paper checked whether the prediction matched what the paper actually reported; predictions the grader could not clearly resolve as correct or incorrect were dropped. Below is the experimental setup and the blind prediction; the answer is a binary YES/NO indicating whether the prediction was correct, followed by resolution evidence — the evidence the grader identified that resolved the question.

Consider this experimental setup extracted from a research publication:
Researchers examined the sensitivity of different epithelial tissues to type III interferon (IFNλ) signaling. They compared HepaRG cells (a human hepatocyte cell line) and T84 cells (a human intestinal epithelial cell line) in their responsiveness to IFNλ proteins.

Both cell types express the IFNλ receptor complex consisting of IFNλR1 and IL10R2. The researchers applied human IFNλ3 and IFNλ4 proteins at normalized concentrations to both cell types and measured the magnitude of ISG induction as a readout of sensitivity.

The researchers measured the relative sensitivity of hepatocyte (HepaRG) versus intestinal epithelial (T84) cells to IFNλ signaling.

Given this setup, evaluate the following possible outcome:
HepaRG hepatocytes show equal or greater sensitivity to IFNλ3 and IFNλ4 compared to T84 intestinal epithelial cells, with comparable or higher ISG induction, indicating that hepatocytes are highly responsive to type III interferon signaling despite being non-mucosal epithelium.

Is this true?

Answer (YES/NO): YES